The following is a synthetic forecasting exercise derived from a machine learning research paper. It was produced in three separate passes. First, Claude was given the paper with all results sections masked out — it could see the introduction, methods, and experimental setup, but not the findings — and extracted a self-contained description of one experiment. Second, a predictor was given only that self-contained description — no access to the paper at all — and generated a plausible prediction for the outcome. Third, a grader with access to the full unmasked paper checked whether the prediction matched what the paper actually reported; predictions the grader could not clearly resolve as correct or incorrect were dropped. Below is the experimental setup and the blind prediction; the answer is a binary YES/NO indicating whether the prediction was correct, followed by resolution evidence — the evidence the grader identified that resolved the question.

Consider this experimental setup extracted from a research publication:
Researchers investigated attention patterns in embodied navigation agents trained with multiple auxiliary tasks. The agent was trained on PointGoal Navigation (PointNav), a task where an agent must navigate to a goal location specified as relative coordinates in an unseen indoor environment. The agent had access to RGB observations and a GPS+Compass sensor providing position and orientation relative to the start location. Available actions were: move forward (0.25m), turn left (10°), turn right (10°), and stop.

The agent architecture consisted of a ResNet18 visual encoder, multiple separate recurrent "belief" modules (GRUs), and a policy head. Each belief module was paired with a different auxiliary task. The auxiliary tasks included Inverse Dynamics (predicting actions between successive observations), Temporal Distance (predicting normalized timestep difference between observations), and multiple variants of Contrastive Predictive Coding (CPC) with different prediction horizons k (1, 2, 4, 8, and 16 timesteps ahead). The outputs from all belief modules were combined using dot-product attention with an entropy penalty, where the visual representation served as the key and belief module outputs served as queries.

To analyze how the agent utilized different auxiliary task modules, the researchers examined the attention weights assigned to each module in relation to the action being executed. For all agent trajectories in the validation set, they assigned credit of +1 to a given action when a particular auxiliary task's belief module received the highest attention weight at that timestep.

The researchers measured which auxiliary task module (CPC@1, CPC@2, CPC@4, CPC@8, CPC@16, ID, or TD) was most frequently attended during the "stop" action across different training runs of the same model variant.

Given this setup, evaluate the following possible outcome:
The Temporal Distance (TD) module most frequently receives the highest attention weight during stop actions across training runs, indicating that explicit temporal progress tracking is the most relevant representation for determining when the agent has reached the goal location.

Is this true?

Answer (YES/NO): NO